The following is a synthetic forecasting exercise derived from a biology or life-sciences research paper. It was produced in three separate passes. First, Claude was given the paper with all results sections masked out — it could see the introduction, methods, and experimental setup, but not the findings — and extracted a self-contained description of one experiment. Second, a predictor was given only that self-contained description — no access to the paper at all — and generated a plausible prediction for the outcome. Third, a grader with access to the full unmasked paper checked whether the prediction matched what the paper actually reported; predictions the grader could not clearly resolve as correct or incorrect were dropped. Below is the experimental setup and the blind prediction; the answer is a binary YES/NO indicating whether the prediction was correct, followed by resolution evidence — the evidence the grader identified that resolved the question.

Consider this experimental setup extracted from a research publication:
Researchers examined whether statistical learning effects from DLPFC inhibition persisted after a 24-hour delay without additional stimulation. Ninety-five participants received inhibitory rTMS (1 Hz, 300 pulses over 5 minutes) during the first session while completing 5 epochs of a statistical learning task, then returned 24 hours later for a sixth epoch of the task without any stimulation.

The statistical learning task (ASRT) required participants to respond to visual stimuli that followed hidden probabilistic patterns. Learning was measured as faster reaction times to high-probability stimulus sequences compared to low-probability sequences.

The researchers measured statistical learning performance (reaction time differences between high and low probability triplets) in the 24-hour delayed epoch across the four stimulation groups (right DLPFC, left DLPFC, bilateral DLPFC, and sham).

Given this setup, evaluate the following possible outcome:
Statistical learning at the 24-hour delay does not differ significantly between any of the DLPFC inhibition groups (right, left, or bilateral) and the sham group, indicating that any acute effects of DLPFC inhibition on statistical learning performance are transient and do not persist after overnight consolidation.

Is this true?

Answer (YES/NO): NO